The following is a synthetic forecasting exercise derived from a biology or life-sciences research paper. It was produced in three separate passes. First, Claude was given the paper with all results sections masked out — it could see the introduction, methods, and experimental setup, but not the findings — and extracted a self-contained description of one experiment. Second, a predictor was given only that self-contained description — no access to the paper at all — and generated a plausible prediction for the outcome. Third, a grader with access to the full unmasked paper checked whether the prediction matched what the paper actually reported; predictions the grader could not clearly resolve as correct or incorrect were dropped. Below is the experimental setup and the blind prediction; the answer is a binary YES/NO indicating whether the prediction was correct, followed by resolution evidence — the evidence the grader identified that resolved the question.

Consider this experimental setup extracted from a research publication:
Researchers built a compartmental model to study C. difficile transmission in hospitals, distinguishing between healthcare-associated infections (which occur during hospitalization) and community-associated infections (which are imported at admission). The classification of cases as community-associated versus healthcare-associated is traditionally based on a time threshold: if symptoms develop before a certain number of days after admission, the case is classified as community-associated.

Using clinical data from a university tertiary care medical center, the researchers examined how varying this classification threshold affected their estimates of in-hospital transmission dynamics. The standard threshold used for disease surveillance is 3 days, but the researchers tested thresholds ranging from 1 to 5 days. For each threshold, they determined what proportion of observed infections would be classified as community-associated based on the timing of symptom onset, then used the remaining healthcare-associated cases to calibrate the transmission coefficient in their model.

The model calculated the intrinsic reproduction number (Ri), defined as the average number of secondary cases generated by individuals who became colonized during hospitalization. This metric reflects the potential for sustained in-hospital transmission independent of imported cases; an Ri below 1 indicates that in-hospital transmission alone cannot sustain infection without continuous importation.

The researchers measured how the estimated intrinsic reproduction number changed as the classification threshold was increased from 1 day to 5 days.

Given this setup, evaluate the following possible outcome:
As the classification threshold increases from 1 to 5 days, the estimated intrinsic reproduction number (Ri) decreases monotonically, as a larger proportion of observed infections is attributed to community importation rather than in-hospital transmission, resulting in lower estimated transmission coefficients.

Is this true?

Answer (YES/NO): YES